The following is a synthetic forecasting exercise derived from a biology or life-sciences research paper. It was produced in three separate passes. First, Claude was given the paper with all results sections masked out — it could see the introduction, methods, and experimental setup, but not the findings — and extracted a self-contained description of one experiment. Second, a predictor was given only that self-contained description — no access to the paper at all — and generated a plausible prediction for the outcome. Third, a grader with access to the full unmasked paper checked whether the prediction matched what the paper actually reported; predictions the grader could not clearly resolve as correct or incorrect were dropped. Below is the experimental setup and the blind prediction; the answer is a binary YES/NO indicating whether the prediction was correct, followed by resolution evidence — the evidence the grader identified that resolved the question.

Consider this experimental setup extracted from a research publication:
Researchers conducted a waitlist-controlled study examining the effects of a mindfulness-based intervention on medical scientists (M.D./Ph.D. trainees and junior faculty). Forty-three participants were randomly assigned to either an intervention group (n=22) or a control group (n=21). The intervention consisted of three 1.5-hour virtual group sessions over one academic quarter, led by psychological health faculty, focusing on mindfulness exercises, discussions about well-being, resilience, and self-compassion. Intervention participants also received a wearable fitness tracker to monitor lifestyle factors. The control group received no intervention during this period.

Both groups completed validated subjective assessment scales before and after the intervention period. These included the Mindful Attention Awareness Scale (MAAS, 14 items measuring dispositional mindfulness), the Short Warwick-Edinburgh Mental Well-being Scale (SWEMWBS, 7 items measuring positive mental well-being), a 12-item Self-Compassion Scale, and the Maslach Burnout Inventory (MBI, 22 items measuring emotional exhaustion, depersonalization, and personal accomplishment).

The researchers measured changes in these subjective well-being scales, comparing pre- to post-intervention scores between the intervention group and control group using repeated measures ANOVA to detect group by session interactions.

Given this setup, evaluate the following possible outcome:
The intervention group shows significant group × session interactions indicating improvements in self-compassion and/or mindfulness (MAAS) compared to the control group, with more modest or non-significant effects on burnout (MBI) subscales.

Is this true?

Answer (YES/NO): NO